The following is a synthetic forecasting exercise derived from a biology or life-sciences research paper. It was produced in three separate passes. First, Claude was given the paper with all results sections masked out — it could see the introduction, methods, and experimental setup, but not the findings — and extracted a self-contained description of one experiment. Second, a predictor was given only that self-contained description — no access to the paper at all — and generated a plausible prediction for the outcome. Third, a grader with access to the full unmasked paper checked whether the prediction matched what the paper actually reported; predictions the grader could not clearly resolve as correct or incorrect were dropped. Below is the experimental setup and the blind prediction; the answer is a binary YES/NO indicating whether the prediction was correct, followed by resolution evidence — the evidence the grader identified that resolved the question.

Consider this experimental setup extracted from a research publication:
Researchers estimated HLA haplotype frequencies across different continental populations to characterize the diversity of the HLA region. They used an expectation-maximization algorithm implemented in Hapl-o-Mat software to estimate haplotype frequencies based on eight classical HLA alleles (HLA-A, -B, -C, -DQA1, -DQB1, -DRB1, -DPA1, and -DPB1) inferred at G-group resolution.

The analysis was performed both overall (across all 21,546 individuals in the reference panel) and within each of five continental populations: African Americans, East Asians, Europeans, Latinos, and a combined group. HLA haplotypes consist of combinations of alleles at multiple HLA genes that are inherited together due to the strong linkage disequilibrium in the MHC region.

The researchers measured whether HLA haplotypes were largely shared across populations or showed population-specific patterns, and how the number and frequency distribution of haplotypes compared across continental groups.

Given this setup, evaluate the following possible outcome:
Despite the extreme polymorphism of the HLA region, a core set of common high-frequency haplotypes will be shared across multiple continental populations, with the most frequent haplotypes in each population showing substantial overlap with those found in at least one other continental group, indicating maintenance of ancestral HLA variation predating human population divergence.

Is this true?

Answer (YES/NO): NO